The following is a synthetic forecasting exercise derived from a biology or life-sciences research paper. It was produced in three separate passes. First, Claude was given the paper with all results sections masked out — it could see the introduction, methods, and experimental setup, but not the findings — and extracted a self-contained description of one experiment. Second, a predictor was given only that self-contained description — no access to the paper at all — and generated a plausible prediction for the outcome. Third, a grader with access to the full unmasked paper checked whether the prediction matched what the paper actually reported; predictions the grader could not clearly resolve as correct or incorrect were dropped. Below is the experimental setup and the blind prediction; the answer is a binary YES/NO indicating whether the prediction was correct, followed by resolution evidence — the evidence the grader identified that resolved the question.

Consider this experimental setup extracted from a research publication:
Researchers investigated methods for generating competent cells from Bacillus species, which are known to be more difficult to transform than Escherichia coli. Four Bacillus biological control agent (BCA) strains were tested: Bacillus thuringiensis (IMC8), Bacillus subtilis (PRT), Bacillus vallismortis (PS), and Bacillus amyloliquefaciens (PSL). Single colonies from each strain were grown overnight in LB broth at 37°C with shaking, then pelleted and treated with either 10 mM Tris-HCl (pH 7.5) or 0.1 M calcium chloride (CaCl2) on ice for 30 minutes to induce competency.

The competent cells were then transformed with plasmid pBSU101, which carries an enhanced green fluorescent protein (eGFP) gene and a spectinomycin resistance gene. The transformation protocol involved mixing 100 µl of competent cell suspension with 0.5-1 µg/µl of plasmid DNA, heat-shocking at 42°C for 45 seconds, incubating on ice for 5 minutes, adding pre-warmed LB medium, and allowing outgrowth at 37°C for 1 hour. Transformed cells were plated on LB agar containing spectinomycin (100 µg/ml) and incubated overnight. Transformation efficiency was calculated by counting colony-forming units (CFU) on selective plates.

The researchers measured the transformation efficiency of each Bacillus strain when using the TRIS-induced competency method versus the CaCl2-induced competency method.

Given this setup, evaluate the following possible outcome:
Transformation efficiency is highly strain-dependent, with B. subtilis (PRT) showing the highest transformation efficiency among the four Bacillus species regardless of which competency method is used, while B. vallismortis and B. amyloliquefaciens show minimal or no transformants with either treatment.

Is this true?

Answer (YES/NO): NO